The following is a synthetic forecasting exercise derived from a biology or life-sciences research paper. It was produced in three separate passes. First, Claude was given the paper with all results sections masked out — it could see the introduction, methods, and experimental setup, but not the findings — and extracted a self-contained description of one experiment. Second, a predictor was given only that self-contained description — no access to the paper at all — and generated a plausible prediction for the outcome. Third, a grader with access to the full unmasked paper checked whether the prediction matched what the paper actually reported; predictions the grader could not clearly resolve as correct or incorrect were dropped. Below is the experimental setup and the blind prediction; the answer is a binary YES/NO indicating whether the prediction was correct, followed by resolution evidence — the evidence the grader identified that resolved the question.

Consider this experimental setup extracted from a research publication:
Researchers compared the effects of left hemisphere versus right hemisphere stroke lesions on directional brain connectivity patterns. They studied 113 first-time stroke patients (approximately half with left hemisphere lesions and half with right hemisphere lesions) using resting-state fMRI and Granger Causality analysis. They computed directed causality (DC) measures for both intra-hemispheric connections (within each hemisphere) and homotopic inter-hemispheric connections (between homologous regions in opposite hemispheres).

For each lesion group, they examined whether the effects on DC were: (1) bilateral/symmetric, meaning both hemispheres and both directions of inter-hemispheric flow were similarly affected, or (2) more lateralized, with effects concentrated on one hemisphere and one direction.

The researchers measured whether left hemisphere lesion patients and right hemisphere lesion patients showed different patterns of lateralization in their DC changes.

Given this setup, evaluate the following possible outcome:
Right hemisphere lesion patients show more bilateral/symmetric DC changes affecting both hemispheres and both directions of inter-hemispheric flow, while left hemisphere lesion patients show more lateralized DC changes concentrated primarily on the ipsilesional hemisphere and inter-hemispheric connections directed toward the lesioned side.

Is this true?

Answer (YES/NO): NO